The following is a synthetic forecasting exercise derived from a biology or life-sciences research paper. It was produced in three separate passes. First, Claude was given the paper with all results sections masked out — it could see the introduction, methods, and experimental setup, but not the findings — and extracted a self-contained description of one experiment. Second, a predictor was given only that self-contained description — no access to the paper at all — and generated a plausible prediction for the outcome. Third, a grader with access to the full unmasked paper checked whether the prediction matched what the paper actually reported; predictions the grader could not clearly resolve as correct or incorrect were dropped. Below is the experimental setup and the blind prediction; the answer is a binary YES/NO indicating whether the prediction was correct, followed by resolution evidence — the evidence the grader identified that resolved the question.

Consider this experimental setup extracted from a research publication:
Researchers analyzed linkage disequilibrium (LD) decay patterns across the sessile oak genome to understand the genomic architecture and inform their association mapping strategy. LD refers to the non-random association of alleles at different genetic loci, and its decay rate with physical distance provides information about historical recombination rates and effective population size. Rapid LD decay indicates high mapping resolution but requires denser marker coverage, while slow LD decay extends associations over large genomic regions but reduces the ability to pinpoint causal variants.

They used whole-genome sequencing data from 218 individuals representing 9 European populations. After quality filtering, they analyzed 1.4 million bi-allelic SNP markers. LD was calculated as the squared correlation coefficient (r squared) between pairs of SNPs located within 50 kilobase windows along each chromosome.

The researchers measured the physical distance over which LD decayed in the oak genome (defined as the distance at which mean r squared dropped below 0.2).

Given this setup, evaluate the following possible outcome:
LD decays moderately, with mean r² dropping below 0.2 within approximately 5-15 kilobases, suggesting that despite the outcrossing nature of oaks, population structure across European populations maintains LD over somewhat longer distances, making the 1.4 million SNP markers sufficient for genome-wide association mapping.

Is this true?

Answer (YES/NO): NO